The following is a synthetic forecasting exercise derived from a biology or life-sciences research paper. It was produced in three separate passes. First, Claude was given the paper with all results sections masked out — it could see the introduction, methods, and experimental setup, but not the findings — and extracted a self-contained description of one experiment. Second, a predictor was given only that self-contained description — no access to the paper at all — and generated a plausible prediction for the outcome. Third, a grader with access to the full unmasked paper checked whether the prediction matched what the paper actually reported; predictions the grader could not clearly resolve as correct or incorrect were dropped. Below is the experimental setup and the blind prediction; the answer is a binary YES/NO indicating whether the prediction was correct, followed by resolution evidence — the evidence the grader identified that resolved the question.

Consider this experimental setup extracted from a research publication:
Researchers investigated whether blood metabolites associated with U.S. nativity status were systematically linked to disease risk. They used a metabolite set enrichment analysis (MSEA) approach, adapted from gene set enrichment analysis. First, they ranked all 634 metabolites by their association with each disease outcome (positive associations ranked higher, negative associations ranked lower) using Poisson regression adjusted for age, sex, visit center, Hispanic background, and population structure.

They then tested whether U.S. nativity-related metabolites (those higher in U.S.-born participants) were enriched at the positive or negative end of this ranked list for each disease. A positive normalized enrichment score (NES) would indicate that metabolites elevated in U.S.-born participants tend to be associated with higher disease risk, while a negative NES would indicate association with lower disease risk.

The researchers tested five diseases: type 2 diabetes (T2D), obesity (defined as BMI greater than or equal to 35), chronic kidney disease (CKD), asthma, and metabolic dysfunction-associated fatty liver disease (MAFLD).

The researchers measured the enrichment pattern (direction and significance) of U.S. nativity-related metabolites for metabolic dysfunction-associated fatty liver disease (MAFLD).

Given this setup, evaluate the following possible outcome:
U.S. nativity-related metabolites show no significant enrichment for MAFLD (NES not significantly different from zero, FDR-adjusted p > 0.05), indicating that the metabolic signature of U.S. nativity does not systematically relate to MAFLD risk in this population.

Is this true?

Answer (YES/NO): YES